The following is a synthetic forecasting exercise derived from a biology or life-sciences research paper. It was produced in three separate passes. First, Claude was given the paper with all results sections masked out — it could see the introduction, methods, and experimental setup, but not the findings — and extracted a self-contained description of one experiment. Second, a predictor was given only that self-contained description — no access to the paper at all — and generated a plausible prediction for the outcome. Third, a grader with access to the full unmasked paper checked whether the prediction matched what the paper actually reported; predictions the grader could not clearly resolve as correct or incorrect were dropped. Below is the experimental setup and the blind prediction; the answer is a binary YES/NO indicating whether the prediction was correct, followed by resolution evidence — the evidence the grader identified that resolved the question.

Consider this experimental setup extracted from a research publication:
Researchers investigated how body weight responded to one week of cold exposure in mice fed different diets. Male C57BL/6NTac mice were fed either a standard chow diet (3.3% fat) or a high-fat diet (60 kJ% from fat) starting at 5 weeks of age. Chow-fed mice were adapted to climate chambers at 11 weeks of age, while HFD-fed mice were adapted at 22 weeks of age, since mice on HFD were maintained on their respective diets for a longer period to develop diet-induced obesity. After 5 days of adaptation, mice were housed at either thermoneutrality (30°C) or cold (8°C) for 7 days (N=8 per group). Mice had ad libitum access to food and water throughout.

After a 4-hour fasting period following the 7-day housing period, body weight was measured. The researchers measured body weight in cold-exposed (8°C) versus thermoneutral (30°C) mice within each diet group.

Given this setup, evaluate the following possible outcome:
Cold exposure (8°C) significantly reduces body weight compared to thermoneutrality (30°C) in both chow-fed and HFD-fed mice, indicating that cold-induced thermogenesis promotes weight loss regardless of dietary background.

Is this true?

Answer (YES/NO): NO